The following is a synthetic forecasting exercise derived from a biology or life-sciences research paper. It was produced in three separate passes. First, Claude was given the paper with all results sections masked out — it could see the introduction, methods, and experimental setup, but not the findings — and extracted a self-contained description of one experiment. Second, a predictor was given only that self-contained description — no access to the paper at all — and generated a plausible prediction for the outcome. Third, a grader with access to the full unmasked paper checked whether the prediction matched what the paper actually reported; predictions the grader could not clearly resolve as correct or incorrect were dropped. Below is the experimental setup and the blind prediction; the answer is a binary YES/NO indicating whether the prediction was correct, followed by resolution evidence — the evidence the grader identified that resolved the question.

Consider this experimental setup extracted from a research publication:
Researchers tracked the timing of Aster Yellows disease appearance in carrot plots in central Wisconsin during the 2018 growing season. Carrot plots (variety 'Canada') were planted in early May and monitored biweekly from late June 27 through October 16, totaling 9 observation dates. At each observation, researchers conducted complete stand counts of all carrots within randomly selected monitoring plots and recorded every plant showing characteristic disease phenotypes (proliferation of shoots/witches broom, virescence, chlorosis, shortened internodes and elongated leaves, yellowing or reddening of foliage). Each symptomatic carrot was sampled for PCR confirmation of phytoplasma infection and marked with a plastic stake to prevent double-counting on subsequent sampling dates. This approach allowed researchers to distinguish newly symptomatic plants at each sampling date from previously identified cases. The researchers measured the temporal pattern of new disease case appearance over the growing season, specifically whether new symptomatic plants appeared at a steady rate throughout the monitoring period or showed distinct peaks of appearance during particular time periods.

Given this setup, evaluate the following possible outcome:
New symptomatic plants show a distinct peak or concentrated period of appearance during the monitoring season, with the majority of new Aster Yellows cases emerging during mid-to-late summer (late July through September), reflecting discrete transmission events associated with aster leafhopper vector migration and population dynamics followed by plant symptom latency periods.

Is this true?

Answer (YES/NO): NO